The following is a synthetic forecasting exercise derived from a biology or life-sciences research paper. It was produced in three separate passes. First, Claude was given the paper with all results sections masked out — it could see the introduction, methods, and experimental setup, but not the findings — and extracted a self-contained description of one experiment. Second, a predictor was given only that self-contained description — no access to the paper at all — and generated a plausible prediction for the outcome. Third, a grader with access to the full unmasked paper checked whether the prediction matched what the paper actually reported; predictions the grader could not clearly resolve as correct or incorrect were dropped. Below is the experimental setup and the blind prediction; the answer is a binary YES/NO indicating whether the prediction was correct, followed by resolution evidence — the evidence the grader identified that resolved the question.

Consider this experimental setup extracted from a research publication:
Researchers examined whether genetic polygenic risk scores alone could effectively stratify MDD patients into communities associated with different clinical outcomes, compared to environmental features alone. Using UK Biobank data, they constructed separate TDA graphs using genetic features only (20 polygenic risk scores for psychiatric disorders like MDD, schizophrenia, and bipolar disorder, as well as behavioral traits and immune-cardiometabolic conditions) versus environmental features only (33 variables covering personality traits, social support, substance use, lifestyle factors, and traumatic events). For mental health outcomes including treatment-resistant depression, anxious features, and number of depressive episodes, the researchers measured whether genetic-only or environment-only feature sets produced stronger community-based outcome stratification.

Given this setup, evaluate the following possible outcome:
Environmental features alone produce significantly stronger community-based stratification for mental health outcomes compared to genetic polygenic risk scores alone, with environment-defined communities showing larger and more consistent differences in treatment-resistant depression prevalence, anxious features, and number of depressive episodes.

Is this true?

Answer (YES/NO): YES